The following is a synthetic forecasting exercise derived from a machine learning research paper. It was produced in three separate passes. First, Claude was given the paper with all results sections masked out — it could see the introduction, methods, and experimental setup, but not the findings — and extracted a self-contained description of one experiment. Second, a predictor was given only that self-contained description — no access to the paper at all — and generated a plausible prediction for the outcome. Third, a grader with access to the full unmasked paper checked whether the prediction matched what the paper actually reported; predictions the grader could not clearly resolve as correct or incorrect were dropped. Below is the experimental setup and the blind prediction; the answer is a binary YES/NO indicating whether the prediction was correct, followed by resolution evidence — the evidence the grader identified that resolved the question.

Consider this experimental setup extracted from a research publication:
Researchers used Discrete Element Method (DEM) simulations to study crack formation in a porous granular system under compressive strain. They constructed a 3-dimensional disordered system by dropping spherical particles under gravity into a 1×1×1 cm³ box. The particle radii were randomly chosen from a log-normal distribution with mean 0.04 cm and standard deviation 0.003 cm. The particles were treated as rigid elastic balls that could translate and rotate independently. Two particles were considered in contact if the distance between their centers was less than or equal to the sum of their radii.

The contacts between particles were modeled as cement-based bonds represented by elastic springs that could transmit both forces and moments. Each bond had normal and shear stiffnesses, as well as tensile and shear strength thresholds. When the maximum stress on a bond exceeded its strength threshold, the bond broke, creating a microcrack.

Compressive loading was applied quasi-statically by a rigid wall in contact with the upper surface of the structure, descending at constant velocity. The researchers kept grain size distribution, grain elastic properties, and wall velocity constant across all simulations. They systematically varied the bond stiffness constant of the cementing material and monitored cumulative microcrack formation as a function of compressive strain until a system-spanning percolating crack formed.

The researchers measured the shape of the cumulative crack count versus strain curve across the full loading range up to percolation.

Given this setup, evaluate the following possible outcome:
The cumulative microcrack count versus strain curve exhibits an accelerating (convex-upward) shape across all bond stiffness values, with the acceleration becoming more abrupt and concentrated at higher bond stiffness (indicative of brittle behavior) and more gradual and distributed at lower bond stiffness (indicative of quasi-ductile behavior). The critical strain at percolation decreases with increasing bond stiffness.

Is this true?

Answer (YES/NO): NO